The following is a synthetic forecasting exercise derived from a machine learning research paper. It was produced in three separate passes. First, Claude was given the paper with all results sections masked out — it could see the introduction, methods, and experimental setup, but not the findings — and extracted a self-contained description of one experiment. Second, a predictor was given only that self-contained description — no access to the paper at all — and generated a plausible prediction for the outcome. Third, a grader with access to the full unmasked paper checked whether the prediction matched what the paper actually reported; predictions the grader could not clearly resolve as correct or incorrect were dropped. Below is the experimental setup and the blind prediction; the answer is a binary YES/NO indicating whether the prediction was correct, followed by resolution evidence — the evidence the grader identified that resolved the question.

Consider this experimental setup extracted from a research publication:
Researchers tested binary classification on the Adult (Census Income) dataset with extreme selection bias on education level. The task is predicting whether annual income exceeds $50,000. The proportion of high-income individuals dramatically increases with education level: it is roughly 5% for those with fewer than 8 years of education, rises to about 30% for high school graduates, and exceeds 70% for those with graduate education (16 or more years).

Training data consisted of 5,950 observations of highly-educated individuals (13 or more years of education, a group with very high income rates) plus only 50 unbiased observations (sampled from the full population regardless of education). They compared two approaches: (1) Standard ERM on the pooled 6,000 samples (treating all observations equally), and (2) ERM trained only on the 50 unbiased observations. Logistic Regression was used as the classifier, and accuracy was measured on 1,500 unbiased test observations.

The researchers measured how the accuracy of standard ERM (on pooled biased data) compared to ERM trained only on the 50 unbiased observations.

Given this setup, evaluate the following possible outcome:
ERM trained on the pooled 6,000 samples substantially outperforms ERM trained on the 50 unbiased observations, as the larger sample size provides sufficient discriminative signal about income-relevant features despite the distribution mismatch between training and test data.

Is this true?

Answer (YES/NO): NO